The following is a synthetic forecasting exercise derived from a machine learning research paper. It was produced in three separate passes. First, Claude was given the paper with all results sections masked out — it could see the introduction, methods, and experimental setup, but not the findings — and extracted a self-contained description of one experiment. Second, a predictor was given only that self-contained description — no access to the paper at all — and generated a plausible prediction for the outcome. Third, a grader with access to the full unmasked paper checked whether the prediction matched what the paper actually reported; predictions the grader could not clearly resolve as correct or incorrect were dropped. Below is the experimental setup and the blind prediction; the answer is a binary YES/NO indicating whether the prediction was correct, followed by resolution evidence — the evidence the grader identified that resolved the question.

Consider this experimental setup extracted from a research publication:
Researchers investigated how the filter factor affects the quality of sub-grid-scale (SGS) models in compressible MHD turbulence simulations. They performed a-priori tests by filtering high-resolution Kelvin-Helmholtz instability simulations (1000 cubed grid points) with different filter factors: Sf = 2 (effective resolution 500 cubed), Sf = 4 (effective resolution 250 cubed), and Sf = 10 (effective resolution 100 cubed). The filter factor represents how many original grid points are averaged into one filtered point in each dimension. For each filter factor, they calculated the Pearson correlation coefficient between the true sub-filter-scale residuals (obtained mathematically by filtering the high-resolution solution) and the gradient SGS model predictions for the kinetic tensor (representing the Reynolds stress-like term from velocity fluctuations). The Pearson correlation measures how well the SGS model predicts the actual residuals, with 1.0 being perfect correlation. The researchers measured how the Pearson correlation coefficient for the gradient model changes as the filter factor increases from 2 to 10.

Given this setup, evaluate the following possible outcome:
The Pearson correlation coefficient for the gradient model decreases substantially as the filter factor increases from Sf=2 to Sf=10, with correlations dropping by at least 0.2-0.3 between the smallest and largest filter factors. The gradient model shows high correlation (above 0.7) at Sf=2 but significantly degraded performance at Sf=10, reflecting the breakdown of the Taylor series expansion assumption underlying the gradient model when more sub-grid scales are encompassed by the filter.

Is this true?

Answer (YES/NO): YES